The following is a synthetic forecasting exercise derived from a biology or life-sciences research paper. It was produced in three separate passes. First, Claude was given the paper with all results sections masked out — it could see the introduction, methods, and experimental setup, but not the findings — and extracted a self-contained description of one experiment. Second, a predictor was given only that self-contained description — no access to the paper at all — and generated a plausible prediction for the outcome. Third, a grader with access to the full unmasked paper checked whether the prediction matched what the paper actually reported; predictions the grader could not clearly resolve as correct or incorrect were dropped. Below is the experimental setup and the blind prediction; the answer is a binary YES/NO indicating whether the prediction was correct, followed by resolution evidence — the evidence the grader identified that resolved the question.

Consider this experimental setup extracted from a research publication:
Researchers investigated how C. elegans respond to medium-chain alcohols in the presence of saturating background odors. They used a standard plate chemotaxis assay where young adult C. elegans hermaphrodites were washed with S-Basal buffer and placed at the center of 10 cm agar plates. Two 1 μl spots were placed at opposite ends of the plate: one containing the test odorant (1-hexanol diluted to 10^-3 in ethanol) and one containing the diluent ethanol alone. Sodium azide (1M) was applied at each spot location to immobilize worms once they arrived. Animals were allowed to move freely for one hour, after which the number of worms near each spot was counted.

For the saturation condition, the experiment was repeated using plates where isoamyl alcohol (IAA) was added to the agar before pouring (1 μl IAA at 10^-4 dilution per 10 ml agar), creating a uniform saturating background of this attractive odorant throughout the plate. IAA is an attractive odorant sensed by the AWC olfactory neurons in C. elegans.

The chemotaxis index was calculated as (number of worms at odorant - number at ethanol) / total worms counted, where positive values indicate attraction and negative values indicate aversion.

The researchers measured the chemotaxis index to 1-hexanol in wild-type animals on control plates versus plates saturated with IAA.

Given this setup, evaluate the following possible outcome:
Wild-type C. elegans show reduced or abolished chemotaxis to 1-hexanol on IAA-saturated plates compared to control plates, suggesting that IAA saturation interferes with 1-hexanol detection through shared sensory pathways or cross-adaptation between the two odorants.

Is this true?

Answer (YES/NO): NO